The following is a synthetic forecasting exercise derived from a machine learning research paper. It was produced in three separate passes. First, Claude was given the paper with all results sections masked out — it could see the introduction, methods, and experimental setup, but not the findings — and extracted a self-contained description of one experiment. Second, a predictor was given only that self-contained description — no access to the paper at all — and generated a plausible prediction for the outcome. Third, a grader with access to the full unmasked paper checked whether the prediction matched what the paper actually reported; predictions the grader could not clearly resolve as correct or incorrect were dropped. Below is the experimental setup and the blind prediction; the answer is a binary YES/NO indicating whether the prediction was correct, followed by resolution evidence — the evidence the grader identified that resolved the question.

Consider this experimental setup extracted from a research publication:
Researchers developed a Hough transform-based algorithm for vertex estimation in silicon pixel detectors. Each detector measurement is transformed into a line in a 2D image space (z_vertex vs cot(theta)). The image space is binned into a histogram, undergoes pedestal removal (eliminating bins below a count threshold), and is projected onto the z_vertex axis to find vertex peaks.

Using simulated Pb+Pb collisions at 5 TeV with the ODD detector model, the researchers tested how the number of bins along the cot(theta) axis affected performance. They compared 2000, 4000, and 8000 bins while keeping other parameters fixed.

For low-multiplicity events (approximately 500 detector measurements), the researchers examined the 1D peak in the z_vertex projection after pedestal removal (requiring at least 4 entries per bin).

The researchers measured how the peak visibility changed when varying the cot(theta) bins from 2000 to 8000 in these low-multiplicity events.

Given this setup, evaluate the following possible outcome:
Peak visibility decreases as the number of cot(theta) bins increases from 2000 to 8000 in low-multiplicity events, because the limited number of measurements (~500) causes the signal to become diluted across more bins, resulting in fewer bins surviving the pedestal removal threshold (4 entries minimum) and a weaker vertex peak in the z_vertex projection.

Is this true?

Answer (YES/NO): YES